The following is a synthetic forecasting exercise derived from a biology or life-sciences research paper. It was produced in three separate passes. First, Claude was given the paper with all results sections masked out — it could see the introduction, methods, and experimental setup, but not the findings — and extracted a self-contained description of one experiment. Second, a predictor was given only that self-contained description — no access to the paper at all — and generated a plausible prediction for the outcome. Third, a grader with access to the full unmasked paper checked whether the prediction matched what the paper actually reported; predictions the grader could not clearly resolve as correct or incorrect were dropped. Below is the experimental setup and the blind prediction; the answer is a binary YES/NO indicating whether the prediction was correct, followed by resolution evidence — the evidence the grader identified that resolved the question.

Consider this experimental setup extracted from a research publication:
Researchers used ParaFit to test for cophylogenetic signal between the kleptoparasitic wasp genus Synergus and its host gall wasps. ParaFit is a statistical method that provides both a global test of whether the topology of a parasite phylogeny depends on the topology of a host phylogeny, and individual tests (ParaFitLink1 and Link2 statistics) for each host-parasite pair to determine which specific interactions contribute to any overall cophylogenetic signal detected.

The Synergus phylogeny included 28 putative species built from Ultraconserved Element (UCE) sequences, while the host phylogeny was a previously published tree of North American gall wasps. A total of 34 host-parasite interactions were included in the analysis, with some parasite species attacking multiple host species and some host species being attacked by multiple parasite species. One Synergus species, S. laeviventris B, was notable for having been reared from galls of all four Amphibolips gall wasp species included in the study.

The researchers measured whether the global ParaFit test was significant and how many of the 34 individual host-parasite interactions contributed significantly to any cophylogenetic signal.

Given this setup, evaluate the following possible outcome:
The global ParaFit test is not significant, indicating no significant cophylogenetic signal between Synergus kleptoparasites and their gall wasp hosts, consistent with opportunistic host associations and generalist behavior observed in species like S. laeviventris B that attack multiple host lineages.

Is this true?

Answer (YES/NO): NO